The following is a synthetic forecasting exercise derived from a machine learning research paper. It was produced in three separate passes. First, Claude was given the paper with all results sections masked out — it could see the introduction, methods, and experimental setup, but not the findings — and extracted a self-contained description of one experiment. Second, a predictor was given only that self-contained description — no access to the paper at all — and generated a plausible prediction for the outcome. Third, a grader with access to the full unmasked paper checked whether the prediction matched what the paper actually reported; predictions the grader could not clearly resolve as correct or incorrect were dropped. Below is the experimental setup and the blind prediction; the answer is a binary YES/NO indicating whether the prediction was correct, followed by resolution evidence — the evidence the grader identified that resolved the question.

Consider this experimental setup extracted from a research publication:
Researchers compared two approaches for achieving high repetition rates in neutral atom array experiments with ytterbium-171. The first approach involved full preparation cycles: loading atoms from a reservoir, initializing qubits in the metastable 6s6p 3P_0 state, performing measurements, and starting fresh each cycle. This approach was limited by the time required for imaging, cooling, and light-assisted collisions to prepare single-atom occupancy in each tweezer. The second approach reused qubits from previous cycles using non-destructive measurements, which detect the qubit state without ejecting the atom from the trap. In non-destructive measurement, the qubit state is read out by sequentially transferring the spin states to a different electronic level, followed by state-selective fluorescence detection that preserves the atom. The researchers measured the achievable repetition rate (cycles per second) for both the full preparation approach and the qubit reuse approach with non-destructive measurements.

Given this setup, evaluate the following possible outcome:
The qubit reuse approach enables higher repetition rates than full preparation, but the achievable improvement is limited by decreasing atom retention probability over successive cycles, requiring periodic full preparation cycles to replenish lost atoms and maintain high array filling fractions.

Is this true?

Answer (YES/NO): NO